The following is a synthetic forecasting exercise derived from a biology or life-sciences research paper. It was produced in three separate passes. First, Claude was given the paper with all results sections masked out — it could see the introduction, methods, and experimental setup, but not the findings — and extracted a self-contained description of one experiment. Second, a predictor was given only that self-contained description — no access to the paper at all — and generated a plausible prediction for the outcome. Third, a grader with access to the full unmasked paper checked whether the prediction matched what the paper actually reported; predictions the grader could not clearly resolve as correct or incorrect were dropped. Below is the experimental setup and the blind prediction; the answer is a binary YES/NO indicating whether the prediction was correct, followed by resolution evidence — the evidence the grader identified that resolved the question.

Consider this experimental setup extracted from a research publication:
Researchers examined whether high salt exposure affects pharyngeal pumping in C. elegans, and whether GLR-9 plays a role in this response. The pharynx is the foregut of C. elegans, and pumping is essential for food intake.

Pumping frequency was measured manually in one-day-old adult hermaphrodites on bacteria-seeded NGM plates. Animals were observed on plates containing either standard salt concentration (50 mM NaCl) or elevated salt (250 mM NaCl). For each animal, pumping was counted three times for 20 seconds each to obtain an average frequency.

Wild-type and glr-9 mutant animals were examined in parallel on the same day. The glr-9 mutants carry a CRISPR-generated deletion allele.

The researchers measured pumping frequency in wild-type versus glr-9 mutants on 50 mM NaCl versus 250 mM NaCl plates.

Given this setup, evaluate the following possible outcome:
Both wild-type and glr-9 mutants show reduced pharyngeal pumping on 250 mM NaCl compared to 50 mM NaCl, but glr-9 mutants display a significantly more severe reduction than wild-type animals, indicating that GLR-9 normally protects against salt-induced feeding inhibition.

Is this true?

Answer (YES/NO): NO